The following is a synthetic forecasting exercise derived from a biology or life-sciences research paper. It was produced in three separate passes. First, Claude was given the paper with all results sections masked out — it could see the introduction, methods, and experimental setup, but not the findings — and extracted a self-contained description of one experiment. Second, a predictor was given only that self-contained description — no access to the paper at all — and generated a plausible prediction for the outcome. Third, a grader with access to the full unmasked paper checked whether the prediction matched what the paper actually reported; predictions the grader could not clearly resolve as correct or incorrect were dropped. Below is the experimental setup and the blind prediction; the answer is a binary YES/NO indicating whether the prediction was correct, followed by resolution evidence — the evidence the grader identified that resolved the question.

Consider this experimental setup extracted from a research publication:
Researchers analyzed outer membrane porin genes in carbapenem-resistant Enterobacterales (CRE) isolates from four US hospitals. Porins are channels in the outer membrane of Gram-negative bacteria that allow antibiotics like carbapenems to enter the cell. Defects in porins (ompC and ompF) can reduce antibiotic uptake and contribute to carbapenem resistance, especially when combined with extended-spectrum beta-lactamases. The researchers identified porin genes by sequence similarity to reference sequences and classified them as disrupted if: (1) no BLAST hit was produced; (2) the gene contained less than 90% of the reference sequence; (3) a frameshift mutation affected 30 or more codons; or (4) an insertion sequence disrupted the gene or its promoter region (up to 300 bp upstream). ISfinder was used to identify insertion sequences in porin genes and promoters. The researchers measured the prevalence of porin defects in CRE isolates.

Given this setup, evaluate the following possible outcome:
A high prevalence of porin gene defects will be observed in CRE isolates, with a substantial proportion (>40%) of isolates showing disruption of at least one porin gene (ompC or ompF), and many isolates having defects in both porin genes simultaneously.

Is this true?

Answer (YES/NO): NO